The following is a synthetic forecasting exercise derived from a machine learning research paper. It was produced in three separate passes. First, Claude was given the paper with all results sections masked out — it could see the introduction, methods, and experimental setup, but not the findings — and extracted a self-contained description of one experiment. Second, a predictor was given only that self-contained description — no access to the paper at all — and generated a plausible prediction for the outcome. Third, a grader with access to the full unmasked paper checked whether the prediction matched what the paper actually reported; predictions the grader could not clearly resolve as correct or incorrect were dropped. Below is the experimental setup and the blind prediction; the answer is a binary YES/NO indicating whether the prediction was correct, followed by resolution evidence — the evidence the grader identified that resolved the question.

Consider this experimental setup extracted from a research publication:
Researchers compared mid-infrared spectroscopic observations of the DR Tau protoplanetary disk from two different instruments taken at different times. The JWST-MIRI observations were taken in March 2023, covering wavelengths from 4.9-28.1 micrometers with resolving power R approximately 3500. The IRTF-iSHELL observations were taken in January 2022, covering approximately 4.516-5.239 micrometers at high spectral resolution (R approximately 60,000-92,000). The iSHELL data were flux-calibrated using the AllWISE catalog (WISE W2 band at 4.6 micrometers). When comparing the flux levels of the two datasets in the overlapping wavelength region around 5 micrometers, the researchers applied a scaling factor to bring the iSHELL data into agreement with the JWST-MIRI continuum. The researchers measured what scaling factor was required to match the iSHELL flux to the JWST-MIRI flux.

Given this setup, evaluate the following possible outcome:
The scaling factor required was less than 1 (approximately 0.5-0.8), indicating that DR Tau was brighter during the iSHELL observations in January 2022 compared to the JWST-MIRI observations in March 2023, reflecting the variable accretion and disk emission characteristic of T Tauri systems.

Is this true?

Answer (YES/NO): YES